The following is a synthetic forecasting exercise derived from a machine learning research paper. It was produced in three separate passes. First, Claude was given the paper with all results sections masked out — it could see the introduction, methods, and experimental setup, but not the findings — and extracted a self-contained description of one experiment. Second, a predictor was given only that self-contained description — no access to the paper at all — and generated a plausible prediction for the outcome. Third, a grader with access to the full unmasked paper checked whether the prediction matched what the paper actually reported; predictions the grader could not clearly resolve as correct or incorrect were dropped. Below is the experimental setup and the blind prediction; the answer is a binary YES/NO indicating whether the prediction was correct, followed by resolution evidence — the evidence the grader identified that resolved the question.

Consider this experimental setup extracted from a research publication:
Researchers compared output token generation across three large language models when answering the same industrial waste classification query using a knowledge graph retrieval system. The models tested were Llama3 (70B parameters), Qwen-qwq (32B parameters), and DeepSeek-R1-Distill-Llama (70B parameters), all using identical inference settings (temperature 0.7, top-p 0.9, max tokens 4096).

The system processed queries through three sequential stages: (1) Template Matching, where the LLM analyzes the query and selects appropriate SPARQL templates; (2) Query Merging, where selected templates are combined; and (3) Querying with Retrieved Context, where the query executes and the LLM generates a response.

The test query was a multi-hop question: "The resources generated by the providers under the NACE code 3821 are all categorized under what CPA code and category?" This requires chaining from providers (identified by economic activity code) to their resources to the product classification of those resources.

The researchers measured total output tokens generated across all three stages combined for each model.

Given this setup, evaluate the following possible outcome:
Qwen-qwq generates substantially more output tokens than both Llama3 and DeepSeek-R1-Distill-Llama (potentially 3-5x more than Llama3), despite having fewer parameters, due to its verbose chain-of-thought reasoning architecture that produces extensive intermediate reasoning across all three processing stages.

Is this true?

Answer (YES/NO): NO